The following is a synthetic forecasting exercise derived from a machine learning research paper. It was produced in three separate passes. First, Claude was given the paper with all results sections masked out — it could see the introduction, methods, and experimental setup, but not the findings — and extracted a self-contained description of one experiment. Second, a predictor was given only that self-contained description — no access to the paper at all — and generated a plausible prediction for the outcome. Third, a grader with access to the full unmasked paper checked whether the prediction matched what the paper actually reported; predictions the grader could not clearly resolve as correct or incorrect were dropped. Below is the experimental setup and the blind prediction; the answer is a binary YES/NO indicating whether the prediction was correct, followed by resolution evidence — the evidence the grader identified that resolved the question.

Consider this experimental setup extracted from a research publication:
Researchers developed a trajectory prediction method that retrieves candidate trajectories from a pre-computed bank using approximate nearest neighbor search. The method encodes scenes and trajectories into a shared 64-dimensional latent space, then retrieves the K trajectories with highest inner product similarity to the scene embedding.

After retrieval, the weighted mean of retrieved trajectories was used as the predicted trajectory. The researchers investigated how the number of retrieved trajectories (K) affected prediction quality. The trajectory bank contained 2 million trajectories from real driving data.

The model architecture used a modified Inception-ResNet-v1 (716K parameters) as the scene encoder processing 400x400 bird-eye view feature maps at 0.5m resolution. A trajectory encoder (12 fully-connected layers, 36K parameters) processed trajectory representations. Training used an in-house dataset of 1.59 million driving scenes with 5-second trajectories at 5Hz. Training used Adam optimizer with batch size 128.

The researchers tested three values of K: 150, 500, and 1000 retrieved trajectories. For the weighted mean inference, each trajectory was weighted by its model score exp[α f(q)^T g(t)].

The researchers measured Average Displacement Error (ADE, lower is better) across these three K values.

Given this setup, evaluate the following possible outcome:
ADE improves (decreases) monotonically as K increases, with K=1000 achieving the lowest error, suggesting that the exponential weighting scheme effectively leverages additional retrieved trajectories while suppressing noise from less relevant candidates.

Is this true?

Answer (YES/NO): YES